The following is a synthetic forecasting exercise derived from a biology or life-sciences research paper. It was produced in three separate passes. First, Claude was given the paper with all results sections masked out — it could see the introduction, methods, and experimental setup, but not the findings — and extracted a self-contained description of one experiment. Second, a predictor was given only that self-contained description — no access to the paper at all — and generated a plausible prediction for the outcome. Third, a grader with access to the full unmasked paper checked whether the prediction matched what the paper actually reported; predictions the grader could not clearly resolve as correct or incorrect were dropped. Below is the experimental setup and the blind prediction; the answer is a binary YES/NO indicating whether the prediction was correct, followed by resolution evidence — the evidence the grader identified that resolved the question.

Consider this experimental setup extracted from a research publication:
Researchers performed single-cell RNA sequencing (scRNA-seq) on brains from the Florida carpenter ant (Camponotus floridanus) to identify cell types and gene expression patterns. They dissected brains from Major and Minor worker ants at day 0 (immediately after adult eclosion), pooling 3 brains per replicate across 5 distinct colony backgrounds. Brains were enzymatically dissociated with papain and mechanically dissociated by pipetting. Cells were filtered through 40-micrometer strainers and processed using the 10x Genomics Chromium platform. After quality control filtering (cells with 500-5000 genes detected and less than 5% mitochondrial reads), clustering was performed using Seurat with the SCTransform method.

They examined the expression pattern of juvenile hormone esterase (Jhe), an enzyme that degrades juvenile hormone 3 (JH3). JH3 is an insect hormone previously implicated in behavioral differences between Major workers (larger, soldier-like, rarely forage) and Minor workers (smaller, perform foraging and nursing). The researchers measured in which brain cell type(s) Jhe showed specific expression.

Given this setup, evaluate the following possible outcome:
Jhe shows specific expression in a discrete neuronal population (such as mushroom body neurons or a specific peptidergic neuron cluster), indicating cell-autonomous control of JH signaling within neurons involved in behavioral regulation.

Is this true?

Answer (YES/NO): NO